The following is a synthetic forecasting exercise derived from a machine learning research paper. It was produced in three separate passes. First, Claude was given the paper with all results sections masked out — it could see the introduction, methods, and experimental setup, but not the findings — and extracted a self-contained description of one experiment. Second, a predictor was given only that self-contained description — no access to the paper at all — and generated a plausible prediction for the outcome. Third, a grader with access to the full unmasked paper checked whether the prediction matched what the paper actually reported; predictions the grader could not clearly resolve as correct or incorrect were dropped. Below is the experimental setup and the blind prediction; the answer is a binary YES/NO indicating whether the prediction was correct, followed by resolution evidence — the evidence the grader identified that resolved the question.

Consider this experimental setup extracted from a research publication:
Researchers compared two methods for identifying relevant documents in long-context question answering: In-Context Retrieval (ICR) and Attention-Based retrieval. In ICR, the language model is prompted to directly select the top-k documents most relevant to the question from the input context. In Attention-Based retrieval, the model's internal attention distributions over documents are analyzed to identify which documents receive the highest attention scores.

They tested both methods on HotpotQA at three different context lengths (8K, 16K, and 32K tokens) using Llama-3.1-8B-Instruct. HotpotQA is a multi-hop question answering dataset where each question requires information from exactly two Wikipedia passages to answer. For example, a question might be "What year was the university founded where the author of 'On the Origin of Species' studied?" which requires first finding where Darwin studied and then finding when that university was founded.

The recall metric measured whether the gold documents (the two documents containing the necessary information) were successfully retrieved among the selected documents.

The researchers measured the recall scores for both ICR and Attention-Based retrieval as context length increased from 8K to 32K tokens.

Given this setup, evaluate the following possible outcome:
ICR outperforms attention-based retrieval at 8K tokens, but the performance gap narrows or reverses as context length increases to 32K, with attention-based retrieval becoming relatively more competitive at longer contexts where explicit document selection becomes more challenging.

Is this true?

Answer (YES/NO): NO